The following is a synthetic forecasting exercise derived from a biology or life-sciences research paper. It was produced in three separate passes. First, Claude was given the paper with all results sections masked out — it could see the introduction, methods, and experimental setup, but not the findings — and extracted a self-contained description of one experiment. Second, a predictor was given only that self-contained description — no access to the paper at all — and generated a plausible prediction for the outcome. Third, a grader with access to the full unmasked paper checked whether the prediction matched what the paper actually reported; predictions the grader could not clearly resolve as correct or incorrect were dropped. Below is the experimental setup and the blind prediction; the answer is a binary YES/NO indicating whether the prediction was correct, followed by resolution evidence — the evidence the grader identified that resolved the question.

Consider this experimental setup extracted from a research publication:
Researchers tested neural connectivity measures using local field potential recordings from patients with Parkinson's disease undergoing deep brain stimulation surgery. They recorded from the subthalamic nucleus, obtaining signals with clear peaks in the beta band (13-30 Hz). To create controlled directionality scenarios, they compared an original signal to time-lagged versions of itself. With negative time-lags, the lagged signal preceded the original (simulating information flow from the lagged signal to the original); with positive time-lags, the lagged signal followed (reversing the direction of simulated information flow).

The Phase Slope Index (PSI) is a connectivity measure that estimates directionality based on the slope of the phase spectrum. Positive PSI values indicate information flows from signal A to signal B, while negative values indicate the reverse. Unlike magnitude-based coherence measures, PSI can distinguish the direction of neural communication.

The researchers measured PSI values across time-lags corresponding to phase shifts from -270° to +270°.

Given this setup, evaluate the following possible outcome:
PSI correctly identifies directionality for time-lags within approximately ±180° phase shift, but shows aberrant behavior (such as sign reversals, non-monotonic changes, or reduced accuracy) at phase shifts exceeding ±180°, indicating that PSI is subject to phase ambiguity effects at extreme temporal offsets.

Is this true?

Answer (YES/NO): NO